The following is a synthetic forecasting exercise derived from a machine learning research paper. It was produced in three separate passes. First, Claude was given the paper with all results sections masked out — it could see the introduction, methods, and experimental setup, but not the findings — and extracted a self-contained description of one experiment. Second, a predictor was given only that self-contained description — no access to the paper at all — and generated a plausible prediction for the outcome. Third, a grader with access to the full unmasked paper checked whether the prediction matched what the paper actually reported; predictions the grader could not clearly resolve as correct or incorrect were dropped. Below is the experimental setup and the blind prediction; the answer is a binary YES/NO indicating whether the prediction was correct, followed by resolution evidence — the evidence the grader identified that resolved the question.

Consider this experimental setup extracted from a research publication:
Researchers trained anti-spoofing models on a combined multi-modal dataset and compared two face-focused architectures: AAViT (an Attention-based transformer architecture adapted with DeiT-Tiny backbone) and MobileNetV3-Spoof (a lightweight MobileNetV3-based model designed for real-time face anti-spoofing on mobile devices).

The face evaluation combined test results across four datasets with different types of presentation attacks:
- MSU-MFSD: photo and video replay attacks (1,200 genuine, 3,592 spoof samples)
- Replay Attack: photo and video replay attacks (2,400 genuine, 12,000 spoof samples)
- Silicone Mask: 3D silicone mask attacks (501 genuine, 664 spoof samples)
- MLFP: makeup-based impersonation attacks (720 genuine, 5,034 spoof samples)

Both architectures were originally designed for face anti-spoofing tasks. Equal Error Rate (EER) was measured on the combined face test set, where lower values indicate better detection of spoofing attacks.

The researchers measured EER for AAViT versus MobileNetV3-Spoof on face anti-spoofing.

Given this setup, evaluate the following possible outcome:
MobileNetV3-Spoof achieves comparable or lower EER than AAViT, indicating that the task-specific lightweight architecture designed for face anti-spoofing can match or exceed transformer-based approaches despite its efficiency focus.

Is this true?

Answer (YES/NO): YES